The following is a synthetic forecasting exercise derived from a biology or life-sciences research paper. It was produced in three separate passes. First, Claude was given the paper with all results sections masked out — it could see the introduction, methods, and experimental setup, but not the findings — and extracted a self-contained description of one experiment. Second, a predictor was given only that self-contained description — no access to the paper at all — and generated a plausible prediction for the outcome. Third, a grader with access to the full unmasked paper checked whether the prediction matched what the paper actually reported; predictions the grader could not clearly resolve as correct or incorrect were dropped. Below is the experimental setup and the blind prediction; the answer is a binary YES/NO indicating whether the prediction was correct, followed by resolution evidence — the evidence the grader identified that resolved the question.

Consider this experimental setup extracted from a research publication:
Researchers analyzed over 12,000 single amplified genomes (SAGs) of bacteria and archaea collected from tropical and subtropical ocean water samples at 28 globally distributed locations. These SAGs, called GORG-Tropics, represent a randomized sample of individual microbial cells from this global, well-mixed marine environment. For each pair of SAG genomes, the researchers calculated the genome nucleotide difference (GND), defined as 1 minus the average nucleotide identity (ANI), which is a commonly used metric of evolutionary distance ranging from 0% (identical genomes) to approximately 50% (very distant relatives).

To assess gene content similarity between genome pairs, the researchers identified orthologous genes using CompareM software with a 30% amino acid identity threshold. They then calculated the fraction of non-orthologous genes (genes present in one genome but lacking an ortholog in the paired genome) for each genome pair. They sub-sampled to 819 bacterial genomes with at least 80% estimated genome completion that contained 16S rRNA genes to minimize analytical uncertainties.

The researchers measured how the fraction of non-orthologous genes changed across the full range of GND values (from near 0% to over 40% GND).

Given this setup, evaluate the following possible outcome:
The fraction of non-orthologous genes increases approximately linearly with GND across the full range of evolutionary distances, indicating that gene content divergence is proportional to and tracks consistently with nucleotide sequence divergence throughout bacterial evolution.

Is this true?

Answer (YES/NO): NO